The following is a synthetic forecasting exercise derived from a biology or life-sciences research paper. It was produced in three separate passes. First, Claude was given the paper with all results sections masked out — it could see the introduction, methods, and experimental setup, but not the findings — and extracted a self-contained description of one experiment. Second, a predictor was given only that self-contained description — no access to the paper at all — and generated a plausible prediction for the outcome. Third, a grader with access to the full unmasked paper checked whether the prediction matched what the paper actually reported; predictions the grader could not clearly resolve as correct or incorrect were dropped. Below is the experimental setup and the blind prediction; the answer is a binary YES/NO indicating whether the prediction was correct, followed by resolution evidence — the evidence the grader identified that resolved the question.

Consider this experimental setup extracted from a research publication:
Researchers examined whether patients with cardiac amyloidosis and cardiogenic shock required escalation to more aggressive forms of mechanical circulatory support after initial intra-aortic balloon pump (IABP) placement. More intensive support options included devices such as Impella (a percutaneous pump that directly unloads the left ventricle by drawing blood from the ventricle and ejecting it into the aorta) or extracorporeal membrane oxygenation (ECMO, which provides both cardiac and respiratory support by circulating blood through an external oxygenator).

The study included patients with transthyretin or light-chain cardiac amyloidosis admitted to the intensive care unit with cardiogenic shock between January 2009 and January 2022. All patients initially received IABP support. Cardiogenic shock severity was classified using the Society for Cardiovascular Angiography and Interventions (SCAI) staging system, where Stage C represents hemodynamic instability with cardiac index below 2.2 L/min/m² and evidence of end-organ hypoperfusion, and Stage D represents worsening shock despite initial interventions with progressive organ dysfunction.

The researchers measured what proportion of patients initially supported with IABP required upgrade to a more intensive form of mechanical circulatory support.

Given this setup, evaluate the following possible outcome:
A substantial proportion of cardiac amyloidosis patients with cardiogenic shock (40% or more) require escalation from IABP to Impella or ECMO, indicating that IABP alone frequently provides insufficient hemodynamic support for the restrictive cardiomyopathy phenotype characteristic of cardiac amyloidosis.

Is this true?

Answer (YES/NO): NO